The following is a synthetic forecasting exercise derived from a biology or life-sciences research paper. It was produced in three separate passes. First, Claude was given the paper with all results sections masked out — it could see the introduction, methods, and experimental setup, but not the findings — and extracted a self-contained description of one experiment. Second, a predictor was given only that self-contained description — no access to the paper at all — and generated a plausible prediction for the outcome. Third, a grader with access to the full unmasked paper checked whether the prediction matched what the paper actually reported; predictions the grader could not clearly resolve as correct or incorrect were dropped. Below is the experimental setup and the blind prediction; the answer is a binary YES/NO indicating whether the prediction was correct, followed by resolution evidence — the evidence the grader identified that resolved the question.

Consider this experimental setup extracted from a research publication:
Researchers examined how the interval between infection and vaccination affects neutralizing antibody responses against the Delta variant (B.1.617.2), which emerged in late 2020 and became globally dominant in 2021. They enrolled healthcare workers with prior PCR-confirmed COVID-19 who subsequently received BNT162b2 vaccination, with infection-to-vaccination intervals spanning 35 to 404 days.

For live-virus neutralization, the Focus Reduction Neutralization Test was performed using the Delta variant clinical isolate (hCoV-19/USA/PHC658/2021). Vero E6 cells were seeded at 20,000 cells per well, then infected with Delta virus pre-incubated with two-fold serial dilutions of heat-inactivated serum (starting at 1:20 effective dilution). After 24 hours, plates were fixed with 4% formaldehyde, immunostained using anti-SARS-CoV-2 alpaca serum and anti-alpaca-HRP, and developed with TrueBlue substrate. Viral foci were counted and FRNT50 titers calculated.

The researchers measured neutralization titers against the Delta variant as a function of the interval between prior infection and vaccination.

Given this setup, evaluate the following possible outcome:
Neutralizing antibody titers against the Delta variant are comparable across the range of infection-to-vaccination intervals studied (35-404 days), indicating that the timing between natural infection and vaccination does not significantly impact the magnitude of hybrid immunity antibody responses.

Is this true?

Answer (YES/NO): NO